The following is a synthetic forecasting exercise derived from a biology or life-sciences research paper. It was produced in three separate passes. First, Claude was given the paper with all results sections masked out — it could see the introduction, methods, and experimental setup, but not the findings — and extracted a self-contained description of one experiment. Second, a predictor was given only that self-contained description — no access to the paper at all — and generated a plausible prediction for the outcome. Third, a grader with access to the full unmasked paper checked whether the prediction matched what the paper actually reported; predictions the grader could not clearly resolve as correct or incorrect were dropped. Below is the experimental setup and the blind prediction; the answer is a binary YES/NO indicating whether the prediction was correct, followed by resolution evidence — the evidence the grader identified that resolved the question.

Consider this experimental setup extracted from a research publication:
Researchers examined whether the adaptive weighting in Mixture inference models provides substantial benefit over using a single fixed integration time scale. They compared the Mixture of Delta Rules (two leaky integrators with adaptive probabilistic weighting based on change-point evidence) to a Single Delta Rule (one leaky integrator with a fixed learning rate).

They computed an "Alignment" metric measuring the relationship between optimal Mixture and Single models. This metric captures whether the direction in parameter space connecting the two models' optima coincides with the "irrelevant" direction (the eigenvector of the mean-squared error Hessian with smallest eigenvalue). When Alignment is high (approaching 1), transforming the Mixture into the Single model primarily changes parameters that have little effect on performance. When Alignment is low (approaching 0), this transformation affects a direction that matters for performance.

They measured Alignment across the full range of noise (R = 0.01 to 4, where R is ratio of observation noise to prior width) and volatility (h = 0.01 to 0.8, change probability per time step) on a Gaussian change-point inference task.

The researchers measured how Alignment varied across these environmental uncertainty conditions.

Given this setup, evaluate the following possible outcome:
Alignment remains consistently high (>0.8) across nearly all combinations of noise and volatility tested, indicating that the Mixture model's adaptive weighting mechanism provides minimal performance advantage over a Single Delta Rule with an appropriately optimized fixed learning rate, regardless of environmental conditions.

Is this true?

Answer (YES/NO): NO